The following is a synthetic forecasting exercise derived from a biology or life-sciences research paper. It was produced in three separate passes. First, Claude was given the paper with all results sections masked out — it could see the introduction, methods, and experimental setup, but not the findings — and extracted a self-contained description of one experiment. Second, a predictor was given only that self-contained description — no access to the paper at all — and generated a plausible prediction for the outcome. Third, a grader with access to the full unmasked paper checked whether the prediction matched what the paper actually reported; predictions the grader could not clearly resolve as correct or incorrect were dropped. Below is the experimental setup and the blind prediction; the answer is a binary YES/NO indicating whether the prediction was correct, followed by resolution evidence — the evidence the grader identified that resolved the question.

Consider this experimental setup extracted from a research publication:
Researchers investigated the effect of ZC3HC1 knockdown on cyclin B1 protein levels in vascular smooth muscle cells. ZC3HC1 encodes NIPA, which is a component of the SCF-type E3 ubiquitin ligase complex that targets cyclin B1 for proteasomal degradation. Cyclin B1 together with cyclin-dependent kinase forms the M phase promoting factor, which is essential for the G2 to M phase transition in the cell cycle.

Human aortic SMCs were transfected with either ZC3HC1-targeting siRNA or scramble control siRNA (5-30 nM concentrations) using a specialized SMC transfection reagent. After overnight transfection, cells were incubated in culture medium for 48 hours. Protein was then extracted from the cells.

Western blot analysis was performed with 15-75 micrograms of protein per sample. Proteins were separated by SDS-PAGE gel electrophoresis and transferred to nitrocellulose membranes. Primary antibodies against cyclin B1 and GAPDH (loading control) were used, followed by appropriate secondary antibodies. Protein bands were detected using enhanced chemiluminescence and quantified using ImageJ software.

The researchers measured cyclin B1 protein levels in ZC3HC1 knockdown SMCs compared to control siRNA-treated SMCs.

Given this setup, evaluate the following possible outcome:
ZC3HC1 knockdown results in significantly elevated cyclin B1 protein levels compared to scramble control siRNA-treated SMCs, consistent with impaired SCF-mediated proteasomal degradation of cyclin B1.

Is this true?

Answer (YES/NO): YES